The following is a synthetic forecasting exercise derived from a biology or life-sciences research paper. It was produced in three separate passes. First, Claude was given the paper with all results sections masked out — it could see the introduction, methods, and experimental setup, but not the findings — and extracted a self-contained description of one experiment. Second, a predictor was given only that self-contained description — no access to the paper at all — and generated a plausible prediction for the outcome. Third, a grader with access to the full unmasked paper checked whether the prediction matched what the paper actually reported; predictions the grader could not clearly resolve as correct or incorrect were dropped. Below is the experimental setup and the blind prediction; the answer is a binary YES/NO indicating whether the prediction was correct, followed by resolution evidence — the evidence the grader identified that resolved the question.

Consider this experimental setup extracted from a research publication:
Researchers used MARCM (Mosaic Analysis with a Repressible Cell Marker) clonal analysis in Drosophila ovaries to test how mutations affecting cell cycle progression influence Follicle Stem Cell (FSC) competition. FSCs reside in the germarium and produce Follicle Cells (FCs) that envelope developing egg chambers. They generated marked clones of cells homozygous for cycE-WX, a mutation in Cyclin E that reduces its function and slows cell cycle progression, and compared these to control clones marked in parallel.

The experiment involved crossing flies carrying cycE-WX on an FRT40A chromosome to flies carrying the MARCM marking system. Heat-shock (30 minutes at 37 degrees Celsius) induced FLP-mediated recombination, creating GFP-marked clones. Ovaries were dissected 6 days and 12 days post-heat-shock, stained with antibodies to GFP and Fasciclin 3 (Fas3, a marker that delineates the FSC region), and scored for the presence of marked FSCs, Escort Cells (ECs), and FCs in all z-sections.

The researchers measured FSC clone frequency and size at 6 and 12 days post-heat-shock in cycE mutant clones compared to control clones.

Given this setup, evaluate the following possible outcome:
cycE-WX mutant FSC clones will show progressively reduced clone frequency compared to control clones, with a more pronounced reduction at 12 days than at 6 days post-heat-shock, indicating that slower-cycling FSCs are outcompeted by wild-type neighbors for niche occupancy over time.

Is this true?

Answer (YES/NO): YES